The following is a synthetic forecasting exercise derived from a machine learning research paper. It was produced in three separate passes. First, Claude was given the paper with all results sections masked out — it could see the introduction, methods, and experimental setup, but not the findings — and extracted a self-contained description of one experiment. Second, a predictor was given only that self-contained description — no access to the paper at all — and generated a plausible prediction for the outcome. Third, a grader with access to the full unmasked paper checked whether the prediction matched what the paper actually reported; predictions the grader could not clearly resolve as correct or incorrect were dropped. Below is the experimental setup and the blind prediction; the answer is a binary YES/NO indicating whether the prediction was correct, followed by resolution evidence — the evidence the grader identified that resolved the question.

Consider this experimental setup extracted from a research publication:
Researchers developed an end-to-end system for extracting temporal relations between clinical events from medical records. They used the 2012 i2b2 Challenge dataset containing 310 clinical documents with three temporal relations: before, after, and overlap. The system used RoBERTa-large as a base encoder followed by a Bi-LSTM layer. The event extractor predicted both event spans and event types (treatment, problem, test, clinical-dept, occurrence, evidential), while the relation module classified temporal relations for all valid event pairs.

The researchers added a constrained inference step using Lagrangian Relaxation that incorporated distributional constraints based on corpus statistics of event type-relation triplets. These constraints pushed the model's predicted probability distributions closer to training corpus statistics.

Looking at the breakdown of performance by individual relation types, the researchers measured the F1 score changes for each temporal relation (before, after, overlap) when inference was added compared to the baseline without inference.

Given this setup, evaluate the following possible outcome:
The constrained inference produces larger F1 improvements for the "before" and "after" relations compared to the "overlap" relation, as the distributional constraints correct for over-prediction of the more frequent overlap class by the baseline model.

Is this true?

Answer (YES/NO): YES